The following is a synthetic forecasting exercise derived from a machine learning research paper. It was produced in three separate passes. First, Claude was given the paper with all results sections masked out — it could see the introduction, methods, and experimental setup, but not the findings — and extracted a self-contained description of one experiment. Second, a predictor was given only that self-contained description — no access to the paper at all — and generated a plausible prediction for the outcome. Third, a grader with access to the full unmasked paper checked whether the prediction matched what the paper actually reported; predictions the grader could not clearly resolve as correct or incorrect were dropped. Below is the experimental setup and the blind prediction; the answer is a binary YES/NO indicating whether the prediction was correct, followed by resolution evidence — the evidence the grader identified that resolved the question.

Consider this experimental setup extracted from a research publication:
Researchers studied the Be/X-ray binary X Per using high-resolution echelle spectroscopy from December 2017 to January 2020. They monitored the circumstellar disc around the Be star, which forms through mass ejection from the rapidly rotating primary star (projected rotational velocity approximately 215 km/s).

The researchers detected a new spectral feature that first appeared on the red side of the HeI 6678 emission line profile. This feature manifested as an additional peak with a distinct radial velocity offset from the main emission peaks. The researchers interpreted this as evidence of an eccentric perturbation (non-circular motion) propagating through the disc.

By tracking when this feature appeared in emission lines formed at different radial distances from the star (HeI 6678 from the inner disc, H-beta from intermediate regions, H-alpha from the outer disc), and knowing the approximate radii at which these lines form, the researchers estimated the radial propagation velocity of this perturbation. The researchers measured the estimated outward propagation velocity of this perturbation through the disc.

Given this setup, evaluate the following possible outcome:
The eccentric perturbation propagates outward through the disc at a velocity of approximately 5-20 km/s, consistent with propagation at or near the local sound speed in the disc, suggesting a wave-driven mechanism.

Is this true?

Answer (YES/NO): NO